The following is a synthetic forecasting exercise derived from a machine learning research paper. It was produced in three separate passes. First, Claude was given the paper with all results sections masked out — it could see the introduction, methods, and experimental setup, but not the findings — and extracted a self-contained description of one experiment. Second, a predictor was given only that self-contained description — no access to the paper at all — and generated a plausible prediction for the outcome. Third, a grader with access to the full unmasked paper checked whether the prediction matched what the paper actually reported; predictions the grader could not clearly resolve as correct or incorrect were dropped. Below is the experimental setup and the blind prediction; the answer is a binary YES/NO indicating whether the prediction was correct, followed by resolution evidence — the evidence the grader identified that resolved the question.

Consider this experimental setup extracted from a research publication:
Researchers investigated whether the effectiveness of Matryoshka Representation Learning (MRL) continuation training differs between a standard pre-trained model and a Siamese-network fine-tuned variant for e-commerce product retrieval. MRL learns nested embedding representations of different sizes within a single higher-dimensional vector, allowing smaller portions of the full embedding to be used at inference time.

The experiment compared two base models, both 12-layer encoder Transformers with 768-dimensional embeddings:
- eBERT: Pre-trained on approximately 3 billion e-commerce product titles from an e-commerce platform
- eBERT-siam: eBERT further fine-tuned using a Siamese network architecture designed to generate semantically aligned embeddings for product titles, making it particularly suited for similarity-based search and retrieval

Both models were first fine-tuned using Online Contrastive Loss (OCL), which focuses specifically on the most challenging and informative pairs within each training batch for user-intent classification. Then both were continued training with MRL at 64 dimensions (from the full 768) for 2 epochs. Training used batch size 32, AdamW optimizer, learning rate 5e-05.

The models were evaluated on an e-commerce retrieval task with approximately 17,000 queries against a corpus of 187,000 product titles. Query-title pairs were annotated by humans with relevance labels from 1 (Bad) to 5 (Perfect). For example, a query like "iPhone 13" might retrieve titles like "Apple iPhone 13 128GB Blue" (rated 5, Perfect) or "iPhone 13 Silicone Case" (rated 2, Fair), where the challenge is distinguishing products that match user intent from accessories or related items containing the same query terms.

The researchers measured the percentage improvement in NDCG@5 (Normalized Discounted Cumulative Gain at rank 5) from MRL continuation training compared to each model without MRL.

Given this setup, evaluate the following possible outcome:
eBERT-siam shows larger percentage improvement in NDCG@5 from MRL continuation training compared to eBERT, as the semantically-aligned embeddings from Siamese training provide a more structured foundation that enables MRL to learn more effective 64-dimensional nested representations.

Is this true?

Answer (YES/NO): NO